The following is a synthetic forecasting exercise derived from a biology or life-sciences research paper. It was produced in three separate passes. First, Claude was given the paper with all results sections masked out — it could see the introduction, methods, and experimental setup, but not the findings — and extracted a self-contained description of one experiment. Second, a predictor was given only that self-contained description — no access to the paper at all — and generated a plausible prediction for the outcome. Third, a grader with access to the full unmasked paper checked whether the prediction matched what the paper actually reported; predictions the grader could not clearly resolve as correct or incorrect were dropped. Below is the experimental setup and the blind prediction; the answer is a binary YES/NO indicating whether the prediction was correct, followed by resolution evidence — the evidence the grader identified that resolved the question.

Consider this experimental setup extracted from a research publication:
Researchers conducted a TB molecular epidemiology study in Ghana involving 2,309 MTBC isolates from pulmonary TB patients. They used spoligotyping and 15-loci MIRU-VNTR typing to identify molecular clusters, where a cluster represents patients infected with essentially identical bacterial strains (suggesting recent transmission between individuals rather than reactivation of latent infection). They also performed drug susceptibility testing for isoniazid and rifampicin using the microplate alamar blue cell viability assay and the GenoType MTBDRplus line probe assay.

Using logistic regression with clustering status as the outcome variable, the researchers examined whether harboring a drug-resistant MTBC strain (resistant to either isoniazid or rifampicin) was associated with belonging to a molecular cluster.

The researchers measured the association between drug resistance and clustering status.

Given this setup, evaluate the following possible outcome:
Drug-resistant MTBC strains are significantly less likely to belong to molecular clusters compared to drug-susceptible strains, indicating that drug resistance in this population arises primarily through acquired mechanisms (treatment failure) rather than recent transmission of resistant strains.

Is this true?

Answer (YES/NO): YES